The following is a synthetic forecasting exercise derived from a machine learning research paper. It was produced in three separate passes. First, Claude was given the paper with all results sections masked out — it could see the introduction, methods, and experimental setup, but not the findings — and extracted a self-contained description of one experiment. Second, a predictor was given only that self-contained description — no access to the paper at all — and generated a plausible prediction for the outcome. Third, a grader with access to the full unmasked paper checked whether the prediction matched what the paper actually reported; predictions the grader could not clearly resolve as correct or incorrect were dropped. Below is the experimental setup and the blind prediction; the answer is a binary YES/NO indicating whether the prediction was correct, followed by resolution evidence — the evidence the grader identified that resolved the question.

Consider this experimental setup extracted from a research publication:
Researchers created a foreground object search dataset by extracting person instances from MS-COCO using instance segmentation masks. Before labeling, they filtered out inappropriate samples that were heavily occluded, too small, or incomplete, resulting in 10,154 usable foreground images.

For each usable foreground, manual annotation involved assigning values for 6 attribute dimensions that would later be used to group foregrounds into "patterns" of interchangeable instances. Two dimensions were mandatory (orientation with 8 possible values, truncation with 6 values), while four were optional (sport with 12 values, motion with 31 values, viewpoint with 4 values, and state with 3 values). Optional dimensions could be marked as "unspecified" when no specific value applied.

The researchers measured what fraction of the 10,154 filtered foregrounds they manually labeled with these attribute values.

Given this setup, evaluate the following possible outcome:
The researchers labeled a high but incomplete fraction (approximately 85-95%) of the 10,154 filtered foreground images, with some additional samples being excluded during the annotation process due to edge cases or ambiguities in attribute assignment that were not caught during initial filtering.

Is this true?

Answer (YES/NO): NO